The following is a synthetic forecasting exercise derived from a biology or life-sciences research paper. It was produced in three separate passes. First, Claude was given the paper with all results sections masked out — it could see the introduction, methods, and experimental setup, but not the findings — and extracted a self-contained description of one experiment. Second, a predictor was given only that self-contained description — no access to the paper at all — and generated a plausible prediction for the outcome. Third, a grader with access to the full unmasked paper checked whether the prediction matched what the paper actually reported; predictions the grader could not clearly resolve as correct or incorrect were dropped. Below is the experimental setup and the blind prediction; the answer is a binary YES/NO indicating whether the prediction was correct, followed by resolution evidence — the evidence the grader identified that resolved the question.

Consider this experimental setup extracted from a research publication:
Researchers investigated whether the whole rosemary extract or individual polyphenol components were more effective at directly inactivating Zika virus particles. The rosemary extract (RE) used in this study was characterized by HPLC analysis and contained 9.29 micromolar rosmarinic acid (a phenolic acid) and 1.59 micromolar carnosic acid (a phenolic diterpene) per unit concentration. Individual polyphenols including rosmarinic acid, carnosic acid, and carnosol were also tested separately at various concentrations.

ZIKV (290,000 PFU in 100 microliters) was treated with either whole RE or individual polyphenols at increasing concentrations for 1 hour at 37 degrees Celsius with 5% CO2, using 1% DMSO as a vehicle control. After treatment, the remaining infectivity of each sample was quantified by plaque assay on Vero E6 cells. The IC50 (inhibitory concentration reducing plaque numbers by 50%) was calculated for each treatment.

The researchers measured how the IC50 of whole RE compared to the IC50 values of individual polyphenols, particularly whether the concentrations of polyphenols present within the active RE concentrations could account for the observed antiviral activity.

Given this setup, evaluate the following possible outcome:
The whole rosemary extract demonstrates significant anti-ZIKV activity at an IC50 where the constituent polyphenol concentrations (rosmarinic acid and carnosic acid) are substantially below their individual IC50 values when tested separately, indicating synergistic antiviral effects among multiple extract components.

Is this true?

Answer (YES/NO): NO